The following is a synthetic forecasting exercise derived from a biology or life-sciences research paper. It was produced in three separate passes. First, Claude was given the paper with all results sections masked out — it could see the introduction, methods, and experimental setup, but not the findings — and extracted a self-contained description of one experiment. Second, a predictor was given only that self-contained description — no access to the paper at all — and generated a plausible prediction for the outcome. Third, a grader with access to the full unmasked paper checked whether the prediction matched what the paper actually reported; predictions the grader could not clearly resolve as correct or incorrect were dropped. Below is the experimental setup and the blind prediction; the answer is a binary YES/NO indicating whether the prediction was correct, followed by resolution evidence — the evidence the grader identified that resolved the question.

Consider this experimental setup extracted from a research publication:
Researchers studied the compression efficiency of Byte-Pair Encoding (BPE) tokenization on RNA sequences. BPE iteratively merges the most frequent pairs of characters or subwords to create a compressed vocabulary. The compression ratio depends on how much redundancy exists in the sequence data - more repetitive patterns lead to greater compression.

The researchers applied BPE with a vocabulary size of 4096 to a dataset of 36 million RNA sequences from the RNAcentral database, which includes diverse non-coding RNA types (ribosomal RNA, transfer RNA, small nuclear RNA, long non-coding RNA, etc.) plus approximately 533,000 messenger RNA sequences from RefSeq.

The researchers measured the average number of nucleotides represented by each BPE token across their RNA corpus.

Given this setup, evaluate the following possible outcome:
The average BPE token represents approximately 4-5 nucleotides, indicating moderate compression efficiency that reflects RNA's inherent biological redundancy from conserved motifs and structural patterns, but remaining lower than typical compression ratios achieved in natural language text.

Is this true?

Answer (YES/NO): NO